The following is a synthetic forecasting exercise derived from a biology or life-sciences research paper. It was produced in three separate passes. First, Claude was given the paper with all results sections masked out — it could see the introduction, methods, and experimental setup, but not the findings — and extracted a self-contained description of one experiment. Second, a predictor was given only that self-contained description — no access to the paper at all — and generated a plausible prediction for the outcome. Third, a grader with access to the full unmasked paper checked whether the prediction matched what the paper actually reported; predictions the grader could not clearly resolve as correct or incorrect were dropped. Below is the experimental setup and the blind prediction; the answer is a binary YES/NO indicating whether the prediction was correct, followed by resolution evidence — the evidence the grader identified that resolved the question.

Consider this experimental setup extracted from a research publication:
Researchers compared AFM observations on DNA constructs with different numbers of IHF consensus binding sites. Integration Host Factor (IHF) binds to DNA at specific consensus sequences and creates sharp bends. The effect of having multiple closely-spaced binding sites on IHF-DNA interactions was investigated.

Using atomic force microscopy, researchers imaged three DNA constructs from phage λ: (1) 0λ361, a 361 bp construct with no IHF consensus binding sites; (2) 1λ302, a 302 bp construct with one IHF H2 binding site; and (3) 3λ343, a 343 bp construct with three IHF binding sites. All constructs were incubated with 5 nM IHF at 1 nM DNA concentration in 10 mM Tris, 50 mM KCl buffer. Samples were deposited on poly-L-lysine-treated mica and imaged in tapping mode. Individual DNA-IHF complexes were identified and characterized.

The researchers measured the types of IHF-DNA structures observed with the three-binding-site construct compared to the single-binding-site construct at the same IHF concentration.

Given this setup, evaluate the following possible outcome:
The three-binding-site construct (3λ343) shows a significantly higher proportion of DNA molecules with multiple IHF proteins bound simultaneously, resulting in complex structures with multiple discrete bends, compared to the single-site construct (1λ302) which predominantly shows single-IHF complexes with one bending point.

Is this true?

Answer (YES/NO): NO